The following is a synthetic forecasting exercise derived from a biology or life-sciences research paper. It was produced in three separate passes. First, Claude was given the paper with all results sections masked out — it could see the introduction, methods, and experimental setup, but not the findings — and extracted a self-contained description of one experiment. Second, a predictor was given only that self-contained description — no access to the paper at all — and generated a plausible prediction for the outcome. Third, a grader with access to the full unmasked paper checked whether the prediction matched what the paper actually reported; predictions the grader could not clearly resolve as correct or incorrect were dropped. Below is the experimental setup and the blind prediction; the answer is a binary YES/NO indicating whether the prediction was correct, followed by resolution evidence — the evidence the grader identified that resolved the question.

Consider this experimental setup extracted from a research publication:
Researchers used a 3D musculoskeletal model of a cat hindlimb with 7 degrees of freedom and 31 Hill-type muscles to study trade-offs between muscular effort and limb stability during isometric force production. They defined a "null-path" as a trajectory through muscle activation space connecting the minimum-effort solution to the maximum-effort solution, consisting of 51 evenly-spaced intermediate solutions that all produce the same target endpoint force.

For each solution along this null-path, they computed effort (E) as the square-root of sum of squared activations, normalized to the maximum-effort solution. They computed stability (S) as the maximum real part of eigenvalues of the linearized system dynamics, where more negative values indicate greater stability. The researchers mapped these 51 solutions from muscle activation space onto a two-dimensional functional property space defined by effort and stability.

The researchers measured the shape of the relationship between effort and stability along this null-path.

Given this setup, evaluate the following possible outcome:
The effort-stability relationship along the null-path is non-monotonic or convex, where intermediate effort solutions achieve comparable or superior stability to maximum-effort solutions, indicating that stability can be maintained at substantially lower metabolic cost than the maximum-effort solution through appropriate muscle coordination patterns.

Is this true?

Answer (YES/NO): YES